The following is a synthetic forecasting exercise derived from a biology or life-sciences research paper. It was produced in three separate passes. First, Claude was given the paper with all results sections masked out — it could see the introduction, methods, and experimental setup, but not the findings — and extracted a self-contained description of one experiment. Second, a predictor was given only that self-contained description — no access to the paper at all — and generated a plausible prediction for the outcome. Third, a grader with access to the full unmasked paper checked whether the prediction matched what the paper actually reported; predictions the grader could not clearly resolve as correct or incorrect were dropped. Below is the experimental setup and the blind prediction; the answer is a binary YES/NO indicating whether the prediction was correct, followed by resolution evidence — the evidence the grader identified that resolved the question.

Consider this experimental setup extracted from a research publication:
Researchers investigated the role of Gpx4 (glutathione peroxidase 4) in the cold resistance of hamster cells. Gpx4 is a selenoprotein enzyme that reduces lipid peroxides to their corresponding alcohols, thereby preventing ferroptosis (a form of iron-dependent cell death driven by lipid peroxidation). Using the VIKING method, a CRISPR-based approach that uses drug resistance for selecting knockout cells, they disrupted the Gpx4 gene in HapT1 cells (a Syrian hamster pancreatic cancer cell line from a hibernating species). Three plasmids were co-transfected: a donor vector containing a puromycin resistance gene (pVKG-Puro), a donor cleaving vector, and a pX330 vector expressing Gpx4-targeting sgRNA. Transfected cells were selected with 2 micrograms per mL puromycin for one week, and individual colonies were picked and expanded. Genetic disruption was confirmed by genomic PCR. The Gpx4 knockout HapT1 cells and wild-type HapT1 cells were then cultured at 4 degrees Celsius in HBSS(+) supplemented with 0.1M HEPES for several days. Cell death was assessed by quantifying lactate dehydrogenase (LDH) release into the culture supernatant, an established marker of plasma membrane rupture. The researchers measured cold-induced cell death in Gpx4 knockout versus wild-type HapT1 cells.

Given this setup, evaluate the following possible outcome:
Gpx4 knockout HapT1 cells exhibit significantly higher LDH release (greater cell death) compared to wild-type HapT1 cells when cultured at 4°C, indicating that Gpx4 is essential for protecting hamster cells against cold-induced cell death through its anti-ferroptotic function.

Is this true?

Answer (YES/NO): YES